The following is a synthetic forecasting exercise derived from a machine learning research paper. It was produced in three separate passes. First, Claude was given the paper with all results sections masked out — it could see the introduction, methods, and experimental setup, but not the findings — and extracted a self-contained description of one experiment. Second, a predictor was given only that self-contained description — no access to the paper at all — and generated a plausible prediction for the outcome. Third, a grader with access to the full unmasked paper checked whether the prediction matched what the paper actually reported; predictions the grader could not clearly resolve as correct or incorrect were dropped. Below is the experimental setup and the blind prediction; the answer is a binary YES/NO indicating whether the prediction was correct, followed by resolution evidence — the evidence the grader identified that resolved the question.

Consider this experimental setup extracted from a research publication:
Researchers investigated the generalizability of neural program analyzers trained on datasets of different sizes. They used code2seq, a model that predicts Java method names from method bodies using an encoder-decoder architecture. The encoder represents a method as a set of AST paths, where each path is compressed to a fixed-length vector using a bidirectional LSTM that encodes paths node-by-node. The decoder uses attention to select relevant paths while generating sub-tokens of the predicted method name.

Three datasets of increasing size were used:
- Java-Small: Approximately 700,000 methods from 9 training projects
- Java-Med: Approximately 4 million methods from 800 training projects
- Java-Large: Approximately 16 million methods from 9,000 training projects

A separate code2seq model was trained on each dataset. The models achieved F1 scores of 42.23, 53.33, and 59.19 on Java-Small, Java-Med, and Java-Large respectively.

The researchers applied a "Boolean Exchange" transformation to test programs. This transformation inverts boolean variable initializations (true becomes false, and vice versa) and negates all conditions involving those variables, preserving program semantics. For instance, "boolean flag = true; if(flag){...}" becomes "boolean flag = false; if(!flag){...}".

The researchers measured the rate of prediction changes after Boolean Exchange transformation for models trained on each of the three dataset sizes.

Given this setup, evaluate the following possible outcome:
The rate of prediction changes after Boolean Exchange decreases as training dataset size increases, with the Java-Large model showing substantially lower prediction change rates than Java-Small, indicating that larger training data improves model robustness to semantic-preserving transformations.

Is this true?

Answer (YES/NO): NO